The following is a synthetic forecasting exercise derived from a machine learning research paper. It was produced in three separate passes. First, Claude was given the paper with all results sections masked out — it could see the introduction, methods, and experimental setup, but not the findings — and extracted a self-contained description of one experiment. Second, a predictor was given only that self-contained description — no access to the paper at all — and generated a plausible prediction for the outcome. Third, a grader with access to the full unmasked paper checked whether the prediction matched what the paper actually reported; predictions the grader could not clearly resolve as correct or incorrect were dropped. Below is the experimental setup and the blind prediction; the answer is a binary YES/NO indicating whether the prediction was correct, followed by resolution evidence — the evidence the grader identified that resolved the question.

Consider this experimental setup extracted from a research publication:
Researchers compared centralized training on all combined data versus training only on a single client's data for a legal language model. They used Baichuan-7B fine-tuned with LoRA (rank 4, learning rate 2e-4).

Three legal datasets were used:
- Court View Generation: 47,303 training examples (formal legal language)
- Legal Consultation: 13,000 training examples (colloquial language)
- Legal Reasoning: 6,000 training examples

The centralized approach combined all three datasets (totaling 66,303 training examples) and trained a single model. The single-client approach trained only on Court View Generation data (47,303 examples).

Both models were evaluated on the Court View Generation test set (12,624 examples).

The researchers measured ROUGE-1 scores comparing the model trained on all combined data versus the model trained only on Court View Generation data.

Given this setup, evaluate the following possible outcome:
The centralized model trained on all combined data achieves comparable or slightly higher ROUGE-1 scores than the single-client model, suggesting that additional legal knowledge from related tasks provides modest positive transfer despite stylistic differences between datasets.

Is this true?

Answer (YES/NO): NO